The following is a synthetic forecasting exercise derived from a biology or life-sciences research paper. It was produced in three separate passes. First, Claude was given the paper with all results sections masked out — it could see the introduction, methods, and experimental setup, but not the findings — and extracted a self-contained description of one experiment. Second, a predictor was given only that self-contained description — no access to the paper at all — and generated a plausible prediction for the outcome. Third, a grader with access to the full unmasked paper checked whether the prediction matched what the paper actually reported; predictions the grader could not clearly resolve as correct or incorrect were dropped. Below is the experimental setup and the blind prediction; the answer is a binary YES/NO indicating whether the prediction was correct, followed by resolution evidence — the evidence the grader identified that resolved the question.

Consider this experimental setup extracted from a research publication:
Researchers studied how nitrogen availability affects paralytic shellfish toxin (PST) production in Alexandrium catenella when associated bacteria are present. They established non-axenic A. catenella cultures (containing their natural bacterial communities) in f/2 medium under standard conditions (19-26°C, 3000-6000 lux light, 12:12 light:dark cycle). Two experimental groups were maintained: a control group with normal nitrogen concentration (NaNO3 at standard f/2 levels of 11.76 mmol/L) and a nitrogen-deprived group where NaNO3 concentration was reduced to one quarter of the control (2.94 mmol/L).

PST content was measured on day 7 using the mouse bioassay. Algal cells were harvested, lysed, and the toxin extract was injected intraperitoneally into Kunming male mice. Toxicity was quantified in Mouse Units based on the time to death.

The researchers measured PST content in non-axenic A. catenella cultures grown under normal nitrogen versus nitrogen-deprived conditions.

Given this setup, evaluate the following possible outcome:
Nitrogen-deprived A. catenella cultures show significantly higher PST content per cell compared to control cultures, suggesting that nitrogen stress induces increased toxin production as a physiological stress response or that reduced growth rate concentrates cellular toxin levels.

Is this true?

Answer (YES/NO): NO